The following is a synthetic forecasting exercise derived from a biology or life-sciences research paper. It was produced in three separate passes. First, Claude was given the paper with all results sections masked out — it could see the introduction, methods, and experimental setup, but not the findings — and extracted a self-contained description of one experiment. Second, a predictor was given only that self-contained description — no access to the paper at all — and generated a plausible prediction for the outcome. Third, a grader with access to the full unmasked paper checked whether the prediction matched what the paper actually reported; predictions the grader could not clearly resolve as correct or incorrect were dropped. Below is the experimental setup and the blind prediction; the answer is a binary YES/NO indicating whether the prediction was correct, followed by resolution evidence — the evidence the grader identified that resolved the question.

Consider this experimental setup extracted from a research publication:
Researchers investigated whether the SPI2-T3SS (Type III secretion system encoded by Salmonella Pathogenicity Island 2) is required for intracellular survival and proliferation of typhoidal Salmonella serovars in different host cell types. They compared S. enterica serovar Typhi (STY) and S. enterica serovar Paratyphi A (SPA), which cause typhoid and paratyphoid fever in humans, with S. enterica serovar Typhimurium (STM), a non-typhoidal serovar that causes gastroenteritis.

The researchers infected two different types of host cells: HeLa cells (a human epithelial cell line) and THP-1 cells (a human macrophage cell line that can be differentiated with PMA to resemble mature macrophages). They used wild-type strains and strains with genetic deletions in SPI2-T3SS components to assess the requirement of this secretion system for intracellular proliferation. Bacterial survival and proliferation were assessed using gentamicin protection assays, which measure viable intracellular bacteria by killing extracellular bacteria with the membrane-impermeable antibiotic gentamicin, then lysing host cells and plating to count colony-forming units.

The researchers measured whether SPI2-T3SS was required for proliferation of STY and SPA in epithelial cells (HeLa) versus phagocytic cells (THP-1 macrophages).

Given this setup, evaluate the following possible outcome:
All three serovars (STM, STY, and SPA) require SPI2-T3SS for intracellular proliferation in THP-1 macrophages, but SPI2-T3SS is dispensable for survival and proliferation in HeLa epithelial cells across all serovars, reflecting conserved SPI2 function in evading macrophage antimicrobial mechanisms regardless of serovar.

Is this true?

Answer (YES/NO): NO